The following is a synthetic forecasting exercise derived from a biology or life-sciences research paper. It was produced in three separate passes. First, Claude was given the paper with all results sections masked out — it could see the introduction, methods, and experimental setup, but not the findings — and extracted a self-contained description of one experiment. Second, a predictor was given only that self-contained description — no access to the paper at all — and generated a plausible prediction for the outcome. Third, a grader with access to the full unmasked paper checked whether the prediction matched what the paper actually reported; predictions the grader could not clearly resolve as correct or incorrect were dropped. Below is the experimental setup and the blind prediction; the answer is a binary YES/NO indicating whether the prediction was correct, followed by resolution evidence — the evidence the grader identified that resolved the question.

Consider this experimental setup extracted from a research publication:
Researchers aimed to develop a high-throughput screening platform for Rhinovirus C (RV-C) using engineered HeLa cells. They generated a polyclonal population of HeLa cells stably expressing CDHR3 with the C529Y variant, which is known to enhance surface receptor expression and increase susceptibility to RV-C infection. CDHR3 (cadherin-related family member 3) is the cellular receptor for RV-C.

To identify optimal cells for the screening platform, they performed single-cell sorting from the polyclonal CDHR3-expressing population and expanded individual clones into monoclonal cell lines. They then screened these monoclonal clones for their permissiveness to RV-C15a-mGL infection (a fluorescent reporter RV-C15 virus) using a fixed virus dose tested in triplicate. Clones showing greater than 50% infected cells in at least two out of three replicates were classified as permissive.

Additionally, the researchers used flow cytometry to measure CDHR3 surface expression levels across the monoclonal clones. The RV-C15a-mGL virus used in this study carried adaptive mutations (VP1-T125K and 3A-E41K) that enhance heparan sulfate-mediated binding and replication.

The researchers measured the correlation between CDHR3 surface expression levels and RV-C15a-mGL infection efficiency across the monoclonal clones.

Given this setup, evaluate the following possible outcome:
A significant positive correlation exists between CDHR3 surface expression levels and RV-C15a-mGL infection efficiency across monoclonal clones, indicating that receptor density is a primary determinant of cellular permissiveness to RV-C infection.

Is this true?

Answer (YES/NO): NO